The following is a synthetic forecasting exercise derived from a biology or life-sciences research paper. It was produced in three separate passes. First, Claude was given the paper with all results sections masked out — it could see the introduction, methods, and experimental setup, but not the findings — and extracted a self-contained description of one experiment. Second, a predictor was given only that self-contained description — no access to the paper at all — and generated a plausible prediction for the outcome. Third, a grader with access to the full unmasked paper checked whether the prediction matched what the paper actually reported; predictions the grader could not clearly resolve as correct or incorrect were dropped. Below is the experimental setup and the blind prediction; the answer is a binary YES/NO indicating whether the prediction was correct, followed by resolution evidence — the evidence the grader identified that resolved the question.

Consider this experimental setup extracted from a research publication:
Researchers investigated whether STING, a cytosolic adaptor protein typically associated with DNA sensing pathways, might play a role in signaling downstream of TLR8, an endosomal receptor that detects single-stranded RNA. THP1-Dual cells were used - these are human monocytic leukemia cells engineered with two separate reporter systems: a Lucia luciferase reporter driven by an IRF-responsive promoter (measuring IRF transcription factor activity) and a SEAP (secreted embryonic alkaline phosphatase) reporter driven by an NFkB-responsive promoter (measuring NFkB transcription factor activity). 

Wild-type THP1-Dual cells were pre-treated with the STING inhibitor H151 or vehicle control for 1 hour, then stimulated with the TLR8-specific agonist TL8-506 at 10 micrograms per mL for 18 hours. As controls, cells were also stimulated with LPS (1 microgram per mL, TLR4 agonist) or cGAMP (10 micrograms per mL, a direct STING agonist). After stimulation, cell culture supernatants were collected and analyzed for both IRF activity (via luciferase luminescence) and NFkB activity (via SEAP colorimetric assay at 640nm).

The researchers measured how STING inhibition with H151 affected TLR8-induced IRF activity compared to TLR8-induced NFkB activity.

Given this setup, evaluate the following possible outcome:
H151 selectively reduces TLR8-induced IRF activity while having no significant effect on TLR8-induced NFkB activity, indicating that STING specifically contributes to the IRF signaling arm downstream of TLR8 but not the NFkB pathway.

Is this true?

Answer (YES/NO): YES